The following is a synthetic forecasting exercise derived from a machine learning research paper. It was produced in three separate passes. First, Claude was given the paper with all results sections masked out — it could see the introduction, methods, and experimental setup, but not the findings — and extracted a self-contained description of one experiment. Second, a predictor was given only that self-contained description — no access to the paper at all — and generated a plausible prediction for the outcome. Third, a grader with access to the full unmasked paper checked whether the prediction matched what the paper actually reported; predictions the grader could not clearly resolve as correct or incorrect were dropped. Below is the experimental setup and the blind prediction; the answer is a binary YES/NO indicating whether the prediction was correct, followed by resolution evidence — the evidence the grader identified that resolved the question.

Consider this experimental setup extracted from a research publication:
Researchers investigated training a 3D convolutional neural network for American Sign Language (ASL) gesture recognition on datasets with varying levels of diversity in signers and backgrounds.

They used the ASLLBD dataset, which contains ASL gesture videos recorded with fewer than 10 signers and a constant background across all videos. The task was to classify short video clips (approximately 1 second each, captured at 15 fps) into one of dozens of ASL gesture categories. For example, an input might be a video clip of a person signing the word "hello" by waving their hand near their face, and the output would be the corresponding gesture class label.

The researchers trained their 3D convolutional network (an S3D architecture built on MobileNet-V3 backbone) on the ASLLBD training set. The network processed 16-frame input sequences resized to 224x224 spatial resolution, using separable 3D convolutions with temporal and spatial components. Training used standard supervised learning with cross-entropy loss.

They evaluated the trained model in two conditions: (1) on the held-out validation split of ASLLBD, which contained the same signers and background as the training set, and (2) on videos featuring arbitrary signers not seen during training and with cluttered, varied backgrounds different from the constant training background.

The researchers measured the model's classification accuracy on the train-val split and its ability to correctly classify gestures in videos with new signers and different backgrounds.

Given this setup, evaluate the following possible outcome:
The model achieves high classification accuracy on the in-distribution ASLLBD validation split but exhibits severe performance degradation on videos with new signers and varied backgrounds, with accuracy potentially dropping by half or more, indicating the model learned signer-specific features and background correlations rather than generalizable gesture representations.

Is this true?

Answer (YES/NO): YES